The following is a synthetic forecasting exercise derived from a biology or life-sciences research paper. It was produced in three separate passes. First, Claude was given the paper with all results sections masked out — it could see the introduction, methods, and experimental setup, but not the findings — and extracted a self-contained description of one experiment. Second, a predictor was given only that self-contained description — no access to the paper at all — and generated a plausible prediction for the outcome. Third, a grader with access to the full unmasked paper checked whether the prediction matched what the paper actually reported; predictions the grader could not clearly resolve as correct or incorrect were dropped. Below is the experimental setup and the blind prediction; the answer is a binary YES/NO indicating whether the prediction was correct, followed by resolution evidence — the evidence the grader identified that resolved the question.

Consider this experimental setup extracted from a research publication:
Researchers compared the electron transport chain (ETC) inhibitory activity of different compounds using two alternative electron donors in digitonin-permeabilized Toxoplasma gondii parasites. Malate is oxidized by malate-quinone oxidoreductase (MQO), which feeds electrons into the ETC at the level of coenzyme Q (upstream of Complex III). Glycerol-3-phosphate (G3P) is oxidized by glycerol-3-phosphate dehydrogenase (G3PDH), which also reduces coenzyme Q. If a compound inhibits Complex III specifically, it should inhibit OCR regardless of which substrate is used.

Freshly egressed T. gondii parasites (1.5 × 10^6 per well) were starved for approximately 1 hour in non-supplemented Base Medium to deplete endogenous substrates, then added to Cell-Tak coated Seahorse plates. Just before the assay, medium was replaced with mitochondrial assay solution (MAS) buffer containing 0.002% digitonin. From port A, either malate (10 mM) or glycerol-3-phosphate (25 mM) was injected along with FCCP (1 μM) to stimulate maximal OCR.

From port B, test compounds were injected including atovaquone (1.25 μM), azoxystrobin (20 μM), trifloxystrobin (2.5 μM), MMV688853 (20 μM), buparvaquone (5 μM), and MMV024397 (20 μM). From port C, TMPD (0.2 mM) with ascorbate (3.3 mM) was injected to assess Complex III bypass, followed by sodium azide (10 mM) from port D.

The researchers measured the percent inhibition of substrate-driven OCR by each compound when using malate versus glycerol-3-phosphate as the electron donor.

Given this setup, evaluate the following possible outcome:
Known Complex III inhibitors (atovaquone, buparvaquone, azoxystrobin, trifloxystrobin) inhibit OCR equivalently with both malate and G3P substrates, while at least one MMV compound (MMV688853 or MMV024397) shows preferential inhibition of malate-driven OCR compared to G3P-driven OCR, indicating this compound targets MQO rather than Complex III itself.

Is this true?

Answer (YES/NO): NO